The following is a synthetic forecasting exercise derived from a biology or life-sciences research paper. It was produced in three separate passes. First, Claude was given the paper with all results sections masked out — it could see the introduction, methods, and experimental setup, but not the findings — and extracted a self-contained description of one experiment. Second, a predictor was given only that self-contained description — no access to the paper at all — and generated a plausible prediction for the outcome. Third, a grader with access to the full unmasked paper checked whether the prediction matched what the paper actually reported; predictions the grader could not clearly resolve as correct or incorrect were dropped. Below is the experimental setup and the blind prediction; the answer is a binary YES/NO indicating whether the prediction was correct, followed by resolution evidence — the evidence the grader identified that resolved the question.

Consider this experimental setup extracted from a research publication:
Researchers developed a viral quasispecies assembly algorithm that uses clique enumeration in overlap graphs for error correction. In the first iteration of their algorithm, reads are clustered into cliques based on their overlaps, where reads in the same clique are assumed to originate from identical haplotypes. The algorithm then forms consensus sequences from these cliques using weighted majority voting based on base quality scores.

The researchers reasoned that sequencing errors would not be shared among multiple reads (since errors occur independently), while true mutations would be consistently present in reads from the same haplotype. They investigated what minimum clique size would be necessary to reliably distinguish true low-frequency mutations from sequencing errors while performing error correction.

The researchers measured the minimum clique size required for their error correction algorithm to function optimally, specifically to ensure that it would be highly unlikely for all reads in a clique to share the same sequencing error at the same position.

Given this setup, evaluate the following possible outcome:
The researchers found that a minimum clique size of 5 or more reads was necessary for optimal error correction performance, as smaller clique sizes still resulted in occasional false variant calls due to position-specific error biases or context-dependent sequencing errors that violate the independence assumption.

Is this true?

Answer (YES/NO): NO